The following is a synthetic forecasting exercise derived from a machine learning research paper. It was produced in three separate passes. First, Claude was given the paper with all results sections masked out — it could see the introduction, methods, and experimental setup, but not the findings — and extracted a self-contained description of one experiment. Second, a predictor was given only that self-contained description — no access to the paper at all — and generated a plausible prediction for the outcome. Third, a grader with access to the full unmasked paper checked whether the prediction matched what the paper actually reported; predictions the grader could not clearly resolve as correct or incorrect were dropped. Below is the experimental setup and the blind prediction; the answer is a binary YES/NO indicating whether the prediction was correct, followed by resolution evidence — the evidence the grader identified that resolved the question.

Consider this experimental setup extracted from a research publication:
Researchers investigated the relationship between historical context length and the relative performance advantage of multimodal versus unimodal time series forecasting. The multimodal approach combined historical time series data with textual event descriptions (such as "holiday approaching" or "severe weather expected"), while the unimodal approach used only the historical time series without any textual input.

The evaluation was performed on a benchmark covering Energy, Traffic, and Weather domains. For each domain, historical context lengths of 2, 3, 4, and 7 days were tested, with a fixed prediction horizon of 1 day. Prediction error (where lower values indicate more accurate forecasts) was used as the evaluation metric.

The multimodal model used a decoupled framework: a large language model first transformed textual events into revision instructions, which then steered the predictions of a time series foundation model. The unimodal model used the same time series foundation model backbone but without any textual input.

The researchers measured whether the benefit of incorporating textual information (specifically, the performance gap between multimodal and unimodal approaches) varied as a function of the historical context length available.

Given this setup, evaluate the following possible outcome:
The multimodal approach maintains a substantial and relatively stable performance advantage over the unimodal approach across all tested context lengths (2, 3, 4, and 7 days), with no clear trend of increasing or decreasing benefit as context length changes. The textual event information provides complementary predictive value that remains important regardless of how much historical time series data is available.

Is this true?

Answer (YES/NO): NO